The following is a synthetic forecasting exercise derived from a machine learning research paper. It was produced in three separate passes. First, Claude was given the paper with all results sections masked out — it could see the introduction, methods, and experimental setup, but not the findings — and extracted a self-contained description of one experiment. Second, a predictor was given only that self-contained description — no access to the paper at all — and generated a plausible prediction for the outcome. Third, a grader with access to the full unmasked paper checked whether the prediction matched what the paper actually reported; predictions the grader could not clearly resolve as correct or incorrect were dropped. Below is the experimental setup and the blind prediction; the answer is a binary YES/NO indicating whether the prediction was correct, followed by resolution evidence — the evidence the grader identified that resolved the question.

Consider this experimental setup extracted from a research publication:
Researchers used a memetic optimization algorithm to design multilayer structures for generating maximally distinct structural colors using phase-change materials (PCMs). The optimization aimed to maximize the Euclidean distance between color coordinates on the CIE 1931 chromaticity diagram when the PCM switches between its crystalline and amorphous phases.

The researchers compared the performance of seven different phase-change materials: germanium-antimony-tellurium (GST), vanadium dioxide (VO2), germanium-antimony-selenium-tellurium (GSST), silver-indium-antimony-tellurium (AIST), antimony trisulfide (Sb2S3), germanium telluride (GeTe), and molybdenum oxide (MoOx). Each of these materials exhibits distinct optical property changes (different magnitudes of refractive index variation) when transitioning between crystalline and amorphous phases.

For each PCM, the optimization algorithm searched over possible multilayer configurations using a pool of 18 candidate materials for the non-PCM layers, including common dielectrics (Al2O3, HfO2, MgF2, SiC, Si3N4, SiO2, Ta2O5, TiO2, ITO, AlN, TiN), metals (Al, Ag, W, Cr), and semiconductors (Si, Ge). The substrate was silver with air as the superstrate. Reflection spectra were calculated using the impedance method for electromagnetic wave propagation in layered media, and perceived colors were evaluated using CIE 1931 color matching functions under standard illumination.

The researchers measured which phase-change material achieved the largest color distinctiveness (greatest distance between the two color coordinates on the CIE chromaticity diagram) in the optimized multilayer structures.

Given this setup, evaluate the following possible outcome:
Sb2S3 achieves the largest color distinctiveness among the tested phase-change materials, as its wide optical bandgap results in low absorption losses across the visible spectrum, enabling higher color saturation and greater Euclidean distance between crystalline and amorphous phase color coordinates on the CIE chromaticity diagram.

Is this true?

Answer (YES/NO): NO